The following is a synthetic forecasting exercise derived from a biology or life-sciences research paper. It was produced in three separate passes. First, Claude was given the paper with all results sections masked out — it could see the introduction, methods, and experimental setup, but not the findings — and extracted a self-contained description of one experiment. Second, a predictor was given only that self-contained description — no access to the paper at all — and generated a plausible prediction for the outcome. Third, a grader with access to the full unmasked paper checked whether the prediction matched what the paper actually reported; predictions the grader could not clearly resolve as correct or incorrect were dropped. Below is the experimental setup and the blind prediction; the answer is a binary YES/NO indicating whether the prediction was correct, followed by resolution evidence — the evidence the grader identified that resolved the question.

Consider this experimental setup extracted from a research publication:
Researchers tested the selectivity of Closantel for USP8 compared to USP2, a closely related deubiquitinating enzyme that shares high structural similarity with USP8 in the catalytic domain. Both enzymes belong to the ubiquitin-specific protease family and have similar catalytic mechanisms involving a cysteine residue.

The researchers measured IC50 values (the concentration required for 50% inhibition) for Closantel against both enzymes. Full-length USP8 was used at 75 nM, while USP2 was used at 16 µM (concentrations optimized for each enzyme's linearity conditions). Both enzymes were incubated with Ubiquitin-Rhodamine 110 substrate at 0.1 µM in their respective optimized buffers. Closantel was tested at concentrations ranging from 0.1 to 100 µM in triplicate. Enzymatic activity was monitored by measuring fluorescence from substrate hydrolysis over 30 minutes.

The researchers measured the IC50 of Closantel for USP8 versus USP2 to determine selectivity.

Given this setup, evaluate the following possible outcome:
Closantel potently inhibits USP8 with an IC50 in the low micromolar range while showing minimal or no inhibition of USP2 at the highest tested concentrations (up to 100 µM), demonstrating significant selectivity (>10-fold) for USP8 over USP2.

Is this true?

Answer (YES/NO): NO